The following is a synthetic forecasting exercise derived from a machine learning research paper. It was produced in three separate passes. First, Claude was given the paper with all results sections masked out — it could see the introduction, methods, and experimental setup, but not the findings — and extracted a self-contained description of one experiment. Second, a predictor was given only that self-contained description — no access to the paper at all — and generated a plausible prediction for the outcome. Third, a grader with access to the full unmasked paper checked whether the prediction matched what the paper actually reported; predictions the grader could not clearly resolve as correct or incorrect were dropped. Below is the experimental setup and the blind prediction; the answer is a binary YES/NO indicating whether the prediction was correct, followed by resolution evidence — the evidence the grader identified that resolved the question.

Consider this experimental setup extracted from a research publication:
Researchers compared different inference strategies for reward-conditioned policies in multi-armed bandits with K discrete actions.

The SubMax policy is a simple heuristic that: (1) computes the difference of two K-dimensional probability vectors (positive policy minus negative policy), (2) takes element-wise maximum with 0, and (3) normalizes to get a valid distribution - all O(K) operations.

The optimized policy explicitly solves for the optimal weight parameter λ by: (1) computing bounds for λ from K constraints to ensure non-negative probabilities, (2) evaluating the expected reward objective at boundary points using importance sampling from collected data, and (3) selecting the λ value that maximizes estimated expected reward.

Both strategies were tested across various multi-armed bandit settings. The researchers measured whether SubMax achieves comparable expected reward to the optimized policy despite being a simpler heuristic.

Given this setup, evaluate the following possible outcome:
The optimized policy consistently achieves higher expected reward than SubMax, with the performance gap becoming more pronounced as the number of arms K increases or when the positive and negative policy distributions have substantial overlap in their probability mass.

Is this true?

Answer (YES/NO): NO